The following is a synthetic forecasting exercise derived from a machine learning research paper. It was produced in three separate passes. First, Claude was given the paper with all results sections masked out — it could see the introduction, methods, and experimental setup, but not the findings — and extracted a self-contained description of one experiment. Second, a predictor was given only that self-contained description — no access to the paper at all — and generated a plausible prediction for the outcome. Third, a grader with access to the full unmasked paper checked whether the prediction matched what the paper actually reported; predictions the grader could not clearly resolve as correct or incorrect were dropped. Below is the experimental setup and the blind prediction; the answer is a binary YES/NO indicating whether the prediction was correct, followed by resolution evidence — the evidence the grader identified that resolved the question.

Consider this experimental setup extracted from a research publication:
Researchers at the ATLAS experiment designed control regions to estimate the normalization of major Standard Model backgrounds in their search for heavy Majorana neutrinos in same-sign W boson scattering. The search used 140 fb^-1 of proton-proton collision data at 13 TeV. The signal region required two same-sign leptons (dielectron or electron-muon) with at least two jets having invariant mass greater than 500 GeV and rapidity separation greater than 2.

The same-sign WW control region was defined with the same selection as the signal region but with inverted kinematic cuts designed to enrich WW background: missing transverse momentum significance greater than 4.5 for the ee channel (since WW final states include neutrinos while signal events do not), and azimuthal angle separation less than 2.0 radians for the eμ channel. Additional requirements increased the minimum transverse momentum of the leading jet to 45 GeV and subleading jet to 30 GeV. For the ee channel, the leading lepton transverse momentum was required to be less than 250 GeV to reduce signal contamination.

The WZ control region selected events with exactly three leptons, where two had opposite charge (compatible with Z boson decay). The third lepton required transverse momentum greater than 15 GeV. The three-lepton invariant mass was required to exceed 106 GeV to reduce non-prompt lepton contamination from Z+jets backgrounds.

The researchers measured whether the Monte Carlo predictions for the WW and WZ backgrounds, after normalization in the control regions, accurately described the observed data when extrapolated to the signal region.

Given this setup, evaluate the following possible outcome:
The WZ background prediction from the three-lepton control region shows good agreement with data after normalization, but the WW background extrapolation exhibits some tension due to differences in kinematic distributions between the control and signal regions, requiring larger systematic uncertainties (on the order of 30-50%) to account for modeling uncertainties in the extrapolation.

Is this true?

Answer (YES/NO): NO